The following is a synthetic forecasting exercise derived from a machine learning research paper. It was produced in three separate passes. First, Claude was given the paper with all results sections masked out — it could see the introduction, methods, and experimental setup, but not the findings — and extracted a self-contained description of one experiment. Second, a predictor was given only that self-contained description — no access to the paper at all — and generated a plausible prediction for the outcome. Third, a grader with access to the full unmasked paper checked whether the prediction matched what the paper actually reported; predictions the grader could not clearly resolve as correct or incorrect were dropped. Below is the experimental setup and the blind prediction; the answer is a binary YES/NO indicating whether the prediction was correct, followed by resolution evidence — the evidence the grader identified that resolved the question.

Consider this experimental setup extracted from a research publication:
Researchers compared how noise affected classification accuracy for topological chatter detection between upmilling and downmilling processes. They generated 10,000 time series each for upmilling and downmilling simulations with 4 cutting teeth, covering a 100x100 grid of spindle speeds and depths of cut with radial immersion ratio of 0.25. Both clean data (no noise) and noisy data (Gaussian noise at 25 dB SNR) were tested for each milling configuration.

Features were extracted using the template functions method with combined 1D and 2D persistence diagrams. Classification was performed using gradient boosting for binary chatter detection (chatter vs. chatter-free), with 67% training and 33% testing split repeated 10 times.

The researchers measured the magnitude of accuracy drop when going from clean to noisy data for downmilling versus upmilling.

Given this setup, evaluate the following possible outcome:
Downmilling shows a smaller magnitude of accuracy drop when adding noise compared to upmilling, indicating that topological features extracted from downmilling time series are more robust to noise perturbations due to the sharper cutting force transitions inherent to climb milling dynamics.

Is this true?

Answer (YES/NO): NO